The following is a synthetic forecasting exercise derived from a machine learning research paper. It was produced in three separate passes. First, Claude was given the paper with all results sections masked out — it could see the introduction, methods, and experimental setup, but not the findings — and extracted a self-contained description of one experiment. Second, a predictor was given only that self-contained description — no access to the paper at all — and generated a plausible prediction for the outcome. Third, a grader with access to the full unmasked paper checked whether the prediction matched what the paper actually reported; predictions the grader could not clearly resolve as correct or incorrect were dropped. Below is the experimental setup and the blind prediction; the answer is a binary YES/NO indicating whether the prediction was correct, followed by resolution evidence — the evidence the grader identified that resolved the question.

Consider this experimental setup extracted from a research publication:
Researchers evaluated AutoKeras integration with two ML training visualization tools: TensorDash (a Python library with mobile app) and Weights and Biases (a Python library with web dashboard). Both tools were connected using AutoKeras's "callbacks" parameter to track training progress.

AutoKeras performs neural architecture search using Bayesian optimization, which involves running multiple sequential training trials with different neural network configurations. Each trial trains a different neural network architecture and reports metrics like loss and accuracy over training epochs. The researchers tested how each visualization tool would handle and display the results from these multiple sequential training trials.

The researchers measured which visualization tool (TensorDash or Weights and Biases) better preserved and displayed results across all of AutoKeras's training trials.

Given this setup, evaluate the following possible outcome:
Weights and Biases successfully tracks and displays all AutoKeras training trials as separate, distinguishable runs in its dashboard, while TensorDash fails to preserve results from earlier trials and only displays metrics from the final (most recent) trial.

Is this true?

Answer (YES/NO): NO